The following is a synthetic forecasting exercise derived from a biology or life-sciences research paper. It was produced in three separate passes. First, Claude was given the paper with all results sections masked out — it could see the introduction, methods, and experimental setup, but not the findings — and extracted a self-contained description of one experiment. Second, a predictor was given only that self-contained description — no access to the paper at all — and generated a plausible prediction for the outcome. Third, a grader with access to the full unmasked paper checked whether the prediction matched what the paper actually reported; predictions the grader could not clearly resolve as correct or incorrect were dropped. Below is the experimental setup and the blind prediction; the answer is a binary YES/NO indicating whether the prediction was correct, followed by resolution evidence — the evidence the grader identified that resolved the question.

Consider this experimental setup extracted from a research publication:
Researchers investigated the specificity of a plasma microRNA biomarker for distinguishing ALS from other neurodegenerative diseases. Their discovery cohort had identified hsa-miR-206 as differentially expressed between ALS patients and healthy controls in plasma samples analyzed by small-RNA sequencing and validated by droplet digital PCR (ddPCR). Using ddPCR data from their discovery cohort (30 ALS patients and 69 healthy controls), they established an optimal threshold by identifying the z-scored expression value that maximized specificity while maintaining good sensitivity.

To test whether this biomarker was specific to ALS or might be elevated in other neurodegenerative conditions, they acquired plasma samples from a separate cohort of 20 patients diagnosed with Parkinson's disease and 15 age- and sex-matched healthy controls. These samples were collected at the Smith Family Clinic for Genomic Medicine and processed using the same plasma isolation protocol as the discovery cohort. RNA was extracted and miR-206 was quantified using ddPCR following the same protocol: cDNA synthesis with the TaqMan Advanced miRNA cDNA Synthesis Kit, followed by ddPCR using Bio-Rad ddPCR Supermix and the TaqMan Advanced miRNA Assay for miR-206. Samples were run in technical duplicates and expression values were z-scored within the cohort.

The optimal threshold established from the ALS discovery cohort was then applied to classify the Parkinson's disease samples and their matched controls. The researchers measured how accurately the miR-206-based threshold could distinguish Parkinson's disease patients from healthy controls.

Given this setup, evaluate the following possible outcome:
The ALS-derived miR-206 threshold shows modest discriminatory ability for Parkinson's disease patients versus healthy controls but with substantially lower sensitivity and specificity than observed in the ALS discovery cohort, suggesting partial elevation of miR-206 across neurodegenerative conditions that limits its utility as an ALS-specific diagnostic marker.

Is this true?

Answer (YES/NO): NO